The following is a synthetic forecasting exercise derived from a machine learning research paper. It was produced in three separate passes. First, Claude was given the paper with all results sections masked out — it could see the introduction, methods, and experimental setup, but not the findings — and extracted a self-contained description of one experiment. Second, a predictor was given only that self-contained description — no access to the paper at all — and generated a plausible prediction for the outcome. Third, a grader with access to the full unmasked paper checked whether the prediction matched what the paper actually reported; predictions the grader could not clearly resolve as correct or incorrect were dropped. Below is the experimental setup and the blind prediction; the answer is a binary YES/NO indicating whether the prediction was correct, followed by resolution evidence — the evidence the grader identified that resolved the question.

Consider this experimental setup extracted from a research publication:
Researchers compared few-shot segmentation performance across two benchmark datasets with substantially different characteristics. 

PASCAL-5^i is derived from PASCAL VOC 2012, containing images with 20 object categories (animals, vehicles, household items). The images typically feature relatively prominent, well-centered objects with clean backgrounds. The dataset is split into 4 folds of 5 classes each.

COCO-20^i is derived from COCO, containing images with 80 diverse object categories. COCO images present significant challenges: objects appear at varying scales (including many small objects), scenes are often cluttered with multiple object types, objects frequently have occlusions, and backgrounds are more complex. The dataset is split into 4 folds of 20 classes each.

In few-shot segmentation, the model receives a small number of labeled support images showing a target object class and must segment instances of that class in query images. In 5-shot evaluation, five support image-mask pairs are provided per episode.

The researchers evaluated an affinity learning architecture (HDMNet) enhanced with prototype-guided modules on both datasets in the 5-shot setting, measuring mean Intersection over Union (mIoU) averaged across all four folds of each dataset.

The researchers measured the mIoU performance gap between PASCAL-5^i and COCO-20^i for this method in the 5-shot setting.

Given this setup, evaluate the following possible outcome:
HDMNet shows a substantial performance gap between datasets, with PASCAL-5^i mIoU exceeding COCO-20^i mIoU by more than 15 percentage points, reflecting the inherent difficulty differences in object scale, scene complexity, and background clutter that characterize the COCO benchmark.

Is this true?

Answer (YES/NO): YES